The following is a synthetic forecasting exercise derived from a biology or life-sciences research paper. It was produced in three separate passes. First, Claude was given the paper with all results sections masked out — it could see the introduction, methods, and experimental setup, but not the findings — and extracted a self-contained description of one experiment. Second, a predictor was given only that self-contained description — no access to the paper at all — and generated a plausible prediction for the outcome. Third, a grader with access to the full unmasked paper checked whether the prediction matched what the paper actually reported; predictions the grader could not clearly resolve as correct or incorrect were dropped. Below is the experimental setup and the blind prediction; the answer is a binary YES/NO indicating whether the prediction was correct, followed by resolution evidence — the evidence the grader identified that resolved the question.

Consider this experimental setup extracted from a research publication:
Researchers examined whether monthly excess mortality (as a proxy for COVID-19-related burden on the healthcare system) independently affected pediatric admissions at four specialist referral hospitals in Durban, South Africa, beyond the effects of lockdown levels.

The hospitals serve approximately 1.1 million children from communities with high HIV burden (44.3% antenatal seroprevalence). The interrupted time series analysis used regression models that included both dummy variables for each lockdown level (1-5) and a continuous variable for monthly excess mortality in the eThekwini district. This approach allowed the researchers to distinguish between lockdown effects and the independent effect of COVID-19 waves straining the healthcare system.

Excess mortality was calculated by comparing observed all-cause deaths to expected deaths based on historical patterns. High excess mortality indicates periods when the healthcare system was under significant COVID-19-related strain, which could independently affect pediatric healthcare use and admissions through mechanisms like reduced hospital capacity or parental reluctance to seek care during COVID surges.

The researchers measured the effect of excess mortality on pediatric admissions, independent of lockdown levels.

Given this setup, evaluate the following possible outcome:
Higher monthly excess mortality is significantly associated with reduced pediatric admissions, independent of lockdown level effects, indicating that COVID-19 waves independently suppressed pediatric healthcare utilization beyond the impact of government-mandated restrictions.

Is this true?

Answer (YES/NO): NO